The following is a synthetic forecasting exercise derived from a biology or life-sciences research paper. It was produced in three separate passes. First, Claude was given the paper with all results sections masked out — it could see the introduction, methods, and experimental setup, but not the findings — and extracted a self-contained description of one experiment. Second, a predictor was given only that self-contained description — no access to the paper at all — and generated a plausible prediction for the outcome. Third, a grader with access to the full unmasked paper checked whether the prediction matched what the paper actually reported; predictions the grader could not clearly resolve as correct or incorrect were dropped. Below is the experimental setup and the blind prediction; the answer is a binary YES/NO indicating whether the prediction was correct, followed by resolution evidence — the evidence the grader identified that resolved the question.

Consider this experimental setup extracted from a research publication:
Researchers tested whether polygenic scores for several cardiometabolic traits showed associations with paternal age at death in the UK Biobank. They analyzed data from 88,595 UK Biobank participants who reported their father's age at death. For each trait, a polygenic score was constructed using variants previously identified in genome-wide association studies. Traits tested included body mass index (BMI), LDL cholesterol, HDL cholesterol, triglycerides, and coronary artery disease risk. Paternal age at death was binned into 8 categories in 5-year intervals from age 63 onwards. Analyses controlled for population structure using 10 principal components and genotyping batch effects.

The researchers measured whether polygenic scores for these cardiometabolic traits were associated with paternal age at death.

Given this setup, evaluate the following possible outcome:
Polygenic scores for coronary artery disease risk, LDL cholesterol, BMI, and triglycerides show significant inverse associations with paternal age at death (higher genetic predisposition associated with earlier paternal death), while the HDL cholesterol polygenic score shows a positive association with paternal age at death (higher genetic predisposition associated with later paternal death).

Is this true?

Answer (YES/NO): NO